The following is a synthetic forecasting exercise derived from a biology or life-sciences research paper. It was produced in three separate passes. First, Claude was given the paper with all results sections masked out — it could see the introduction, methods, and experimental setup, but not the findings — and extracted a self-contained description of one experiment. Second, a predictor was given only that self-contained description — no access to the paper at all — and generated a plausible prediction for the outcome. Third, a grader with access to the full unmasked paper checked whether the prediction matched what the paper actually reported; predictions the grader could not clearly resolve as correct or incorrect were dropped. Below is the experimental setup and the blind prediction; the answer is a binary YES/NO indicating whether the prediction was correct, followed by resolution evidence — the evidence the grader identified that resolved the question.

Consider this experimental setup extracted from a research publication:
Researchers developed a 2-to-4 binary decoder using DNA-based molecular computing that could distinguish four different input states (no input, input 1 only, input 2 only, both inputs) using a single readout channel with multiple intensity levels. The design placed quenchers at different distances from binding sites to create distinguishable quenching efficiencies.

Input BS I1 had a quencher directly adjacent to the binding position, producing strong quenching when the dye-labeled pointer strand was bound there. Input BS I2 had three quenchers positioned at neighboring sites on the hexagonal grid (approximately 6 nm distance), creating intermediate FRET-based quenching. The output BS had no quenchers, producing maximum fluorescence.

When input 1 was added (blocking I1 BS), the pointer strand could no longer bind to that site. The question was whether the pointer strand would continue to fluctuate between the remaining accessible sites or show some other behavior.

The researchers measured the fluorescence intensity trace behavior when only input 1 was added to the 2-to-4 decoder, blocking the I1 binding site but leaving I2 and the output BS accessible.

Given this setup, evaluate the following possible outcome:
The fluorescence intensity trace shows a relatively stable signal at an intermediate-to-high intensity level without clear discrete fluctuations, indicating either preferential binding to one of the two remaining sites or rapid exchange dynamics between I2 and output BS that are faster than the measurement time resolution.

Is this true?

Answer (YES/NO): NO